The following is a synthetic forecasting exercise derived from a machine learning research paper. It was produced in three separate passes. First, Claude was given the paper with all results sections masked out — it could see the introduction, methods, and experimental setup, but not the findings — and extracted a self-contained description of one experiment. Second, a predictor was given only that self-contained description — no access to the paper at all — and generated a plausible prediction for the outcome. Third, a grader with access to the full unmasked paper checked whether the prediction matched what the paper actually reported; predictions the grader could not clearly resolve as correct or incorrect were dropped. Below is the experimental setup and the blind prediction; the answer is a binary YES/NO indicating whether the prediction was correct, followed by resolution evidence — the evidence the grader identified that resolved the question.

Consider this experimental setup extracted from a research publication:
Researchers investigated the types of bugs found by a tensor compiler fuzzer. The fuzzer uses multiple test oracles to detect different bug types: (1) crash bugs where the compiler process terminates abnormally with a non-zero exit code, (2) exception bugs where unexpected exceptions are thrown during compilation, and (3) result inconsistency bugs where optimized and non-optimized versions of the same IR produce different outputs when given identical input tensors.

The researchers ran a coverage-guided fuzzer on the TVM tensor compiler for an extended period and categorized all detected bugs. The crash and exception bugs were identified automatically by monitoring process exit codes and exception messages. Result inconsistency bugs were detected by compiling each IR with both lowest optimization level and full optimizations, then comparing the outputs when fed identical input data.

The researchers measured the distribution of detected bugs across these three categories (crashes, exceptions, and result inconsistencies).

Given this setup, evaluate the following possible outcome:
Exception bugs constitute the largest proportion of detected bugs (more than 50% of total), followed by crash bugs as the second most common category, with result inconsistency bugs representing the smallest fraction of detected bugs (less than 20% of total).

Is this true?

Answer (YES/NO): NO